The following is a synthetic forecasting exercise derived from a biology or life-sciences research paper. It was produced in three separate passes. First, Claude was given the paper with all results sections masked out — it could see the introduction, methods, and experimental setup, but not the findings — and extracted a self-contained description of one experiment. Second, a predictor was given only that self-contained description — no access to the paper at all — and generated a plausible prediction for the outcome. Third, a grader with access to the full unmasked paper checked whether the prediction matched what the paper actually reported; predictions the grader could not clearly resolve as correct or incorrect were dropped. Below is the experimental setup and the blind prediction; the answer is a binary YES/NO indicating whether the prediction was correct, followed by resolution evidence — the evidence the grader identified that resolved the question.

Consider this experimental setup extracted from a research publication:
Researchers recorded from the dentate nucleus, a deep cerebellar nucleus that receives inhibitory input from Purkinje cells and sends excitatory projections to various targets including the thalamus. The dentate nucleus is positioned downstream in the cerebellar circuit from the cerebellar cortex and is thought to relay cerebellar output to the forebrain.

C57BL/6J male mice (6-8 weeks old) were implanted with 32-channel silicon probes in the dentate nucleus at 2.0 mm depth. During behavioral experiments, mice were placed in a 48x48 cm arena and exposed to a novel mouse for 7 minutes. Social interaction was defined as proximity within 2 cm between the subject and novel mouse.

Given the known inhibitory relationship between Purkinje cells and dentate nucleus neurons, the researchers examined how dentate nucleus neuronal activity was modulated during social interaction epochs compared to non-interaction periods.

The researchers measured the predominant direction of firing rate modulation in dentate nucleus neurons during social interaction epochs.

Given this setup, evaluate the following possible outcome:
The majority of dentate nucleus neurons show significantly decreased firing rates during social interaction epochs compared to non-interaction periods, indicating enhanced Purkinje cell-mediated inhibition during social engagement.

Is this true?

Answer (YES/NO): NO